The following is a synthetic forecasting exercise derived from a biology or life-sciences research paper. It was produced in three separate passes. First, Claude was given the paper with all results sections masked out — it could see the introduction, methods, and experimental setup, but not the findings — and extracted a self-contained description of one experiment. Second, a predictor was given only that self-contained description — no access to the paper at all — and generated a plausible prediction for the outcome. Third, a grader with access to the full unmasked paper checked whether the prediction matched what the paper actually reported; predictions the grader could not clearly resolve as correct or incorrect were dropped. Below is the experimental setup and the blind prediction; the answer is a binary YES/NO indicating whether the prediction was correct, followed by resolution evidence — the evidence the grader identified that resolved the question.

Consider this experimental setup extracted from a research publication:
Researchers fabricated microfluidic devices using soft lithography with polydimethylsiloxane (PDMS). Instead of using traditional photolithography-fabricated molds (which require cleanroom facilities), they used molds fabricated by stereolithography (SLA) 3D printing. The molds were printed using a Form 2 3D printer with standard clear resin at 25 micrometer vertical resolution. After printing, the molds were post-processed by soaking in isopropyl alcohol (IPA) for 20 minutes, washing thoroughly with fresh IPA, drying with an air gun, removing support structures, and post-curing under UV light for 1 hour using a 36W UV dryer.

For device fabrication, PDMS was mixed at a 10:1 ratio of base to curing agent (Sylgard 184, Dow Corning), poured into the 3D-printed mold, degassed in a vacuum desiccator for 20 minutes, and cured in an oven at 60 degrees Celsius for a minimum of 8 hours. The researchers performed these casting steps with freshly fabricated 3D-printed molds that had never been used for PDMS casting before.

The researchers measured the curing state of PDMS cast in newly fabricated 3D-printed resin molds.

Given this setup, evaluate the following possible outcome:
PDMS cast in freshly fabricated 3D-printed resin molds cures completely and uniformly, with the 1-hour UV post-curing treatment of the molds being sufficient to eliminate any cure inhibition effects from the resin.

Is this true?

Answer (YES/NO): NO